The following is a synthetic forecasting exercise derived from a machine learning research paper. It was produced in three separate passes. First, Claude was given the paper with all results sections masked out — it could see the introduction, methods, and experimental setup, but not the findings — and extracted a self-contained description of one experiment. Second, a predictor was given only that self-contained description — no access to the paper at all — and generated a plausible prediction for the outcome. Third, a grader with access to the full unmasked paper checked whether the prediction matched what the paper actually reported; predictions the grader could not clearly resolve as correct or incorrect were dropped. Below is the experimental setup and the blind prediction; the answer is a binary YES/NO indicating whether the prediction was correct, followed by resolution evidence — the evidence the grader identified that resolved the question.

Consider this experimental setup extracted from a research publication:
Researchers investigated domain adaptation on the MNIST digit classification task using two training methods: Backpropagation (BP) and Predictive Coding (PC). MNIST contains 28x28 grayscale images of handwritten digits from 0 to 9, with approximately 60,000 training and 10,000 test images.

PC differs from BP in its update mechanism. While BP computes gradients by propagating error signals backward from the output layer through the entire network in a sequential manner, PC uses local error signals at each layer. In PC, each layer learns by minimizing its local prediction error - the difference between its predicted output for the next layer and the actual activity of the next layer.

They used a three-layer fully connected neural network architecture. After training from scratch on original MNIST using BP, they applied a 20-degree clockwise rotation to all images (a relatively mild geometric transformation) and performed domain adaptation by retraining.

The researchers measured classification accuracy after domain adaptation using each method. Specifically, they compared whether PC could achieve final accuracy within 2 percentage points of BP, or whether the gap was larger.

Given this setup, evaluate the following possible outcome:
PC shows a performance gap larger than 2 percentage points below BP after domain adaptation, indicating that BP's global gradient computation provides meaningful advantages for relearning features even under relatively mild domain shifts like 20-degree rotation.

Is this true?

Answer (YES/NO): NO